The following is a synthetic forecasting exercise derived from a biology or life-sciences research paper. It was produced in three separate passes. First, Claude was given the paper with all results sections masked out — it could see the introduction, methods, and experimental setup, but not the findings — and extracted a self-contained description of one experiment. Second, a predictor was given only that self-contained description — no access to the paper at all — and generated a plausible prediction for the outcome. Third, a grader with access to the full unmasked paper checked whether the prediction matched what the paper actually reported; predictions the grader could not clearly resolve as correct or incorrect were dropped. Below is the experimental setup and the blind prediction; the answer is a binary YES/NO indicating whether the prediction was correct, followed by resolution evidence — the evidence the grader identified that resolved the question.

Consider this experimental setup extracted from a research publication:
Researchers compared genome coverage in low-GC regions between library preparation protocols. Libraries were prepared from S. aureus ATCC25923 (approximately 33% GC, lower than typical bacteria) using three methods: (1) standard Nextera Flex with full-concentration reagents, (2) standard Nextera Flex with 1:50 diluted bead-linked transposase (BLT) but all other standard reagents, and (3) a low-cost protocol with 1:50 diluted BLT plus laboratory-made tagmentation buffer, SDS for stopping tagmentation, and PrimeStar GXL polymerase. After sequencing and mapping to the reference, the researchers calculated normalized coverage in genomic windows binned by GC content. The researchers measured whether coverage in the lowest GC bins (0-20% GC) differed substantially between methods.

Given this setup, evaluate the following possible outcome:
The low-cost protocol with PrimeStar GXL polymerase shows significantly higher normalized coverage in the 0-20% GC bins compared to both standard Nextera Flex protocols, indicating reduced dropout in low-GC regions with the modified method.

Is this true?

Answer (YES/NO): NO